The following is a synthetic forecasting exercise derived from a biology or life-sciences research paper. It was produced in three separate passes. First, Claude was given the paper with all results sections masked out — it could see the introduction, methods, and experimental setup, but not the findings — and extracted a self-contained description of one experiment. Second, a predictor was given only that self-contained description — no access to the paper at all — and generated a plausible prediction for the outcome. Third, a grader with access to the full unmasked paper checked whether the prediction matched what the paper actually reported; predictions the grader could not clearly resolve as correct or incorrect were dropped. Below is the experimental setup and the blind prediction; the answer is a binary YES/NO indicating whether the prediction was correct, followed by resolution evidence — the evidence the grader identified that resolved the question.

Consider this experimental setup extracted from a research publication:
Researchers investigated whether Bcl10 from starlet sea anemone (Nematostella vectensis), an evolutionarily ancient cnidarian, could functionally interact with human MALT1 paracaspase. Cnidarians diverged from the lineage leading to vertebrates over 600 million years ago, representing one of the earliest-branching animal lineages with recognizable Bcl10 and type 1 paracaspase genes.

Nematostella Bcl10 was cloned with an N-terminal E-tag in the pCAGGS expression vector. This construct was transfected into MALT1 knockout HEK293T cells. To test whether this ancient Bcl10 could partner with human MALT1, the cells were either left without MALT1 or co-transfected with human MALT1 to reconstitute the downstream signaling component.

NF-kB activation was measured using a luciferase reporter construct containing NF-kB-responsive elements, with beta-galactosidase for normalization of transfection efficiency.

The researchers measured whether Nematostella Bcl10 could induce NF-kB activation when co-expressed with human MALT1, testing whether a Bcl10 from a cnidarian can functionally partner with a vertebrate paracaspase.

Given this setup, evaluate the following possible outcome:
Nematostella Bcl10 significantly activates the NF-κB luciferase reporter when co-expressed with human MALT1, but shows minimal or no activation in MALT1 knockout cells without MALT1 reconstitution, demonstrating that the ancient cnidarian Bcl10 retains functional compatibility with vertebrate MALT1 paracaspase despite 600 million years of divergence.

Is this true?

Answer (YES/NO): YES